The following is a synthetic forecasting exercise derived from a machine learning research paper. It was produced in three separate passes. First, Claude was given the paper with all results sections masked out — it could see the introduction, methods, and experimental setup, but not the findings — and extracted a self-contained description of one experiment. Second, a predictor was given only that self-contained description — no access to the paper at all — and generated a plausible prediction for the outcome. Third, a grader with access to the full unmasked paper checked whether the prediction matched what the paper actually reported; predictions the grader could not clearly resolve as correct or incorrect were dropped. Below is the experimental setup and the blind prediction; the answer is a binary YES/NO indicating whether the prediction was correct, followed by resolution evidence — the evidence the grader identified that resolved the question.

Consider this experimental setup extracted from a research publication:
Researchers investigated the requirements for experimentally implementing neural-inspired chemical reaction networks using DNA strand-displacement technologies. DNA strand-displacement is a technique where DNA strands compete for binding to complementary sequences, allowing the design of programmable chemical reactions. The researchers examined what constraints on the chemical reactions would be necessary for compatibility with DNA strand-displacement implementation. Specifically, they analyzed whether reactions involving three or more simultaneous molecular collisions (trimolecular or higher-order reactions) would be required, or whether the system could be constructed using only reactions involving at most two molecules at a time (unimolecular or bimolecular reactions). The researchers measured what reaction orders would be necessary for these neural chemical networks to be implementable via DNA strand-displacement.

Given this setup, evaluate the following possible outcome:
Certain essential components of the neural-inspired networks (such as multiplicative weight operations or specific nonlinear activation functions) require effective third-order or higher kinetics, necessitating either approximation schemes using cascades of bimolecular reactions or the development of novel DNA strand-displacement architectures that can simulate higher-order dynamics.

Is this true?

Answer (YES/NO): NO